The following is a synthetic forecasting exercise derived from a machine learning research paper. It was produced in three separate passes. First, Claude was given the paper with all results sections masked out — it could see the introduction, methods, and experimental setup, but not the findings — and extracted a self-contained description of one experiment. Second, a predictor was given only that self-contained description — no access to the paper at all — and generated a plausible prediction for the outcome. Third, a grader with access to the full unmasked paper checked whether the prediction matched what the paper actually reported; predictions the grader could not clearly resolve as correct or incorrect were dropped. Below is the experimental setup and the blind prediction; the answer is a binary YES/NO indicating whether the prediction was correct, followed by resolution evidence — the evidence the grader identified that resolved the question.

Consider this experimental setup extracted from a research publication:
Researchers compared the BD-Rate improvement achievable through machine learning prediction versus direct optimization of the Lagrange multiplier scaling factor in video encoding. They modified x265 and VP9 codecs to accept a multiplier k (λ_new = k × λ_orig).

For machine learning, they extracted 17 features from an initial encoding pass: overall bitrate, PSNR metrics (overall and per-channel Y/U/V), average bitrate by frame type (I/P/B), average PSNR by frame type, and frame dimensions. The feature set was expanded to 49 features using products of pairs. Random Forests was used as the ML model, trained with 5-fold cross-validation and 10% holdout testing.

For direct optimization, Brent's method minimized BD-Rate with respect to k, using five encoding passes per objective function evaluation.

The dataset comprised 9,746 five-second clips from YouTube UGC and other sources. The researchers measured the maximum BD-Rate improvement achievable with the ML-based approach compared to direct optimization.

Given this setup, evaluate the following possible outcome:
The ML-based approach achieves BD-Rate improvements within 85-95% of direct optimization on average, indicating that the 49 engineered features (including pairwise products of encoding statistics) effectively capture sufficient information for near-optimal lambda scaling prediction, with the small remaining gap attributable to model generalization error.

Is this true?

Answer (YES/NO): NO